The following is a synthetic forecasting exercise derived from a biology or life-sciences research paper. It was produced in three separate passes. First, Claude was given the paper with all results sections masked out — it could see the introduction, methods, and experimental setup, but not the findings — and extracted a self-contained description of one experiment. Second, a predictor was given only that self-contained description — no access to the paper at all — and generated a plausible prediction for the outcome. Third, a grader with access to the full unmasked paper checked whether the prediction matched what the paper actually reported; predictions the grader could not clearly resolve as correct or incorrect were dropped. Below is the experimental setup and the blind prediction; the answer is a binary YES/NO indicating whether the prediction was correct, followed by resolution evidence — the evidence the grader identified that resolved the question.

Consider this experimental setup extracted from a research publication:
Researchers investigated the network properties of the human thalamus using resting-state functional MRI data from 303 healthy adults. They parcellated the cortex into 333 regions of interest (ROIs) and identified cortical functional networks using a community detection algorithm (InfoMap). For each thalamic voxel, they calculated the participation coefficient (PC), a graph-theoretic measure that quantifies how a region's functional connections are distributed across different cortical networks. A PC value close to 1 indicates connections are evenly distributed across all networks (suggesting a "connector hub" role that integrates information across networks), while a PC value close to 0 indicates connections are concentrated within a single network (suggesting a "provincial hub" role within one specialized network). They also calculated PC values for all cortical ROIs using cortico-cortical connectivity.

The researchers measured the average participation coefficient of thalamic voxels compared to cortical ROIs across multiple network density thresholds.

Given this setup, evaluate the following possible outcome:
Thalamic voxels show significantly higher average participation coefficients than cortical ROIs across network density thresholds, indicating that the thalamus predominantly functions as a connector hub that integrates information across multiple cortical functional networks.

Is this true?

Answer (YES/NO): YES